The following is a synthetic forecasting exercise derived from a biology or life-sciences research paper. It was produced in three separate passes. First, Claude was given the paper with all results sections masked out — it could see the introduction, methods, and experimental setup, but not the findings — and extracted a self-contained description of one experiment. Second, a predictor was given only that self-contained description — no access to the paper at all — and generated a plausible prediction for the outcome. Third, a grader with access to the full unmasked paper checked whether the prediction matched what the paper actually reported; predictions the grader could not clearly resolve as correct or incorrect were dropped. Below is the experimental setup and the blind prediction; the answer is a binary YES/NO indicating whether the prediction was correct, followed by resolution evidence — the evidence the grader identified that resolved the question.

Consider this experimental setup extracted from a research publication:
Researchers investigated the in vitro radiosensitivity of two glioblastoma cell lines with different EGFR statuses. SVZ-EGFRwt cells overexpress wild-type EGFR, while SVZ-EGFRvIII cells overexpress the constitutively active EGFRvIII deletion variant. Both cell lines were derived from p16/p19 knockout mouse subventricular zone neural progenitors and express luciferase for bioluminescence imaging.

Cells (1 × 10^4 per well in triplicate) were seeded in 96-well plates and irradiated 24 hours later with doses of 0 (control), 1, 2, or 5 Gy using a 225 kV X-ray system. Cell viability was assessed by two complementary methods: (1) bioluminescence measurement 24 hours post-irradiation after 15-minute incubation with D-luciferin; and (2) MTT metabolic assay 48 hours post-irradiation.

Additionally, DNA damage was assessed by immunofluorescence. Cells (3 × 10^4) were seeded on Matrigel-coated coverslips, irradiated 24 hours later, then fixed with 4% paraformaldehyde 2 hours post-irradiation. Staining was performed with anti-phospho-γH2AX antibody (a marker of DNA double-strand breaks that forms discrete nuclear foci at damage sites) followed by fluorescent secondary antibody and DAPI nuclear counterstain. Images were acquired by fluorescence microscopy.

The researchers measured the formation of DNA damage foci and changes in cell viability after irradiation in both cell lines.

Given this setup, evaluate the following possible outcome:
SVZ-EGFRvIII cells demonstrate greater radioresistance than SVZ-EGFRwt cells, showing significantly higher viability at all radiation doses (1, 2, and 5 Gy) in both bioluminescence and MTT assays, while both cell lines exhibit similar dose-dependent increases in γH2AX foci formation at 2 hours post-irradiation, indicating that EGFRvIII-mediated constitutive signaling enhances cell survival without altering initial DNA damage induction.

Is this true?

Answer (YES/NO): NO